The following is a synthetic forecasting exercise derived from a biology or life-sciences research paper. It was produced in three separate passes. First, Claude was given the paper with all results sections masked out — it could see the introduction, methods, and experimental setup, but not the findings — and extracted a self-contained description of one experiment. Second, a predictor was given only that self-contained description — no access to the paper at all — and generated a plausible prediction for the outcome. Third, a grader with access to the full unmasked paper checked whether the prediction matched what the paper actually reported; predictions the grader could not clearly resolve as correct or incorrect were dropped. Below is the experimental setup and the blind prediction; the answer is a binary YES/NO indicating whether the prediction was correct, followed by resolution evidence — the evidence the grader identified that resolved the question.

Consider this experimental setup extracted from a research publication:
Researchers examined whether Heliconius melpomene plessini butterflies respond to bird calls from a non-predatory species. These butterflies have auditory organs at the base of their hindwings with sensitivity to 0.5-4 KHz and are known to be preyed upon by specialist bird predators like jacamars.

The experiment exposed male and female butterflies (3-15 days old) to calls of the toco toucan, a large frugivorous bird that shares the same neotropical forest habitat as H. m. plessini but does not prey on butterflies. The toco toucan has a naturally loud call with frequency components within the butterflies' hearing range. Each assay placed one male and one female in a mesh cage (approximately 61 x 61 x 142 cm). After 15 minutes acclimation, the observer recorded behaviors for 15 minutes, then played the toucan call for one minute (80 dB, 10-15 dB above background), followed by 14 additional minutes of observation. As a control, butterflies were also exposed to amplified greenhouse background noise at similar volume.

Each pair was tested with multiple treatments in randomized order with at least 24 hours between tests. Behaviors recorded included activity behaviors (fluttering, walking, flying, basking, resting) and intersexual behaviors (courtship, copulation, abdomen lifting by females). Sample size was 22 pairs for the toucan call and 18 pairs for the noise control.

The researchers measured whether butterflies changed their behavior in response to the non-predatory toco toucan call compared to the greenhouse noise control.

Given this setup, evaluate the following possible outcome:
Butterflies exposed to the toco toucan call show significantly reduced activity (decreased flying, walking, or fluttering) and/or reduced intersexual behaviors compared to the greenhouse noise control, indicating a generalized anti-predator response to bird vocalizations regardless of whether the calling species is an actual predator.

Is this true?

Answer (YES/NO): NO